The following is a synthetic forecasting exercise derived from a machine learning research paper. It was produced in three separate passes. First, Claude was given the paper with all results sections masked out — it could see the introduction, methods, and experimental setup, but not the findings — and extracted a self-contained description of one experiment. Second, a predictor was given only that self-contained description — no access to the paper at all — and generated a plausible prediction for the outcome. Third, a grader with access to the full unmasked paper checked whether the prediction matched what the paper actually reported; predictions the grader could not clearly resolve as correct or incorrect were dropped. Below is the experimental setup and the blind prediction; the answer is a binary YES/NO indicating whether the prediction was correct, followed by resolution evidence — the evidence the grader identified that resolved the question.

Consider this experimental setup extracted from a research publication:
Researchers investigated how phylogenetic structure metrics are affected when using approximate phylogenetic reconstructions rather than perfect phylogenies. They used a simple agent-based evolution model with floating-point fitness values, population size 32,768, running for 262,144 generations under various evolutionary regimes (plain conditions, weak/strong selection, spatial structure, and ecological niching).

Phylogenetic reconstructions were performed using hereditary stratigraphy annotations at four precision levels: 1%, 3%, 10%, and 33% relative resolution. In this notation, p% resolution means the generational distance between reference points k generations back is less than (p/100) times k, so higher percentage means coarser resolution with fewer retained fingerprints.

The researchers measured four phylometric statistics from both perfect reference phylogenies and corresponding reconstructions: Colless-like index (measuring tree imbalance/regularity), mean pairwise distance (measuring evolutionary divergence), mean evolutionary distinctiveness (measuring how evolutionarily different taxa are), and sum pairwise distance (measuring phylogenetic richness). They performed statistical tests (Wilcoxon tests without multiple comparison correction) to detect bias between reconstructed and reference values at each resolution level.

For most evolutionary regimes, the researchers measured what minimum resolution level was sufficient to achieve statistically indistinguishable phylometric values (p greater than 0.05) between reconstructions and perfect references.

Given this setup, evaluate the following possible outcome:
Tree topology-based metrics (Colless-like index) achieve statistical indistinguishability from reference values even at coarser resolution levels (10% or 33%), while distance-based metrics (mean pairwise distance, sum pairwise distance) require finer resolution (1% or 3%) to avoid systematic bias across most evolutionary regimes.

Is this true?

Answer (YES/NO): NO